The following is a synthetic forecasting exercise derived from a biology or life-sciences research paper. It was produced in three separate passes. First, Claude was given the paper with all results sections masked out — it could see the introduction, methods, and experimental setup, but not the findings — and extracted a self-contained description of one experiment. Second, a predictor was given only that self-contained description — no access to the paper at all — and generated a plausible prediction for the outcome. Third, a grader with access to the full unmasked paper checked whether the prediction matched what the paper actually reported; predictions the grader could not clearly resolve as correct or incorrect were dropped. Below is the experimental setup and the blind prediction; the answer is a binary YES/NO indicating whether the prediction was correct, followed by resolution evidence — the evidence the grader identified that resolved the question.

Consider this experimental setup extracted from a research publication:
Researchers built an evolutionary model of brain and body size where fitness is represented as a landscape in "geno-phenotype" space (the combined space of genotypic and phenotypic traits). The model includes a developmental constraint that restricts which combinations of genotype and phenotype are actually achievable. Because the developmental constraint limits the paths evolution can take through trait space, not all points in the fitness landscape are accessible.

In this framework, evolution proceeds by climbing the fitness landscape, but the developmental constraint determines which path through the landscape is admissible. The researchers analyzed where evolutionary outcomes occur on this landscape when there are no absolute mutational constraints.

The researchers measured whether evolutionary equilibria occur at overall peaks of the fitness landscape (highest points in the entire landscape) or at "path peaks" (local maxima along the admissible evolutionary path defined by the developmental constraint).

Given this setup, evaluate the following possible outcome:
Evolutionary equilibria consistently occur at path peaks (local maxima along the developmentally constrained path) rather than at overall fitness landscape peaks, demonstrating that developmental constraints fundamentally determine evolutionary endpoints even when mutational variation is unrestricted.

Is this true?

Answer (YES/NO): YES